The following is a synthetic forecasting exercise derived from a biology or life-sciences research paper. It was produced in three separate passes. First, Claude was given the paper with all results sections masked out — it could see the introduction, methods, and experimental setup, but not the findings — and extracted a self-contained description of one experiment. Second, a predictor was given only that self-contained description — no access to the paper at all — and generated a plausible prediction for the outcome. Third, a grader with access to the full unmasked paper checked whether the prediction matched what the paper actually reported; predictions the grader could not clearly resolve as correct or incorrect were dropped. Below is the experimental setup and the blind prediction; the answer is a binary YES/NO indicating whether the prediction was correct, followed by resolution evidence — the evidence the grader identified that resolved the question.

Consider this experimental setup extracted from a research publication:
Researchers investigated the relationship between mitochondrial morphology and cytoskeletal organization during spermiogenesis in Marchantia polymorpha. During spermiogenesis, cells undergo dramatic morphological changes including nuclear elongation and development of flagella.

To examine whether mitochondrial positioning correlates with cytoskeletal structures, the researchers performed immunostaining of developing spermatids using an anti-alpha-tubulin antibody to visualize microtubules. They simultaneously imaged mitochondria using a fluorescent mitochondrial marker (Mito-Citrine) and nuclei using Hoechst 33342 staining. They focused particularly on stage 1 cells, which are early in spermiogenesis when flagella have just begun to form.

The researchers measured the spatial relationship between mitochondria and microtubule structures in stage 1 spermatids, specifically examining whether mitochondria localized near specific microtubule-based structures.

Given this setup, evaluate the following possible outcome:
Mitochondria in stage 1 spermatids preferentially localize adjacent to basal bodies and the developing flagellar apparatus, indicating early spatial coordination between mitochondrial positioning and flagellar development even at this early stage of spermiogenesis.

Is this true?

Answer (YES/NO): YES